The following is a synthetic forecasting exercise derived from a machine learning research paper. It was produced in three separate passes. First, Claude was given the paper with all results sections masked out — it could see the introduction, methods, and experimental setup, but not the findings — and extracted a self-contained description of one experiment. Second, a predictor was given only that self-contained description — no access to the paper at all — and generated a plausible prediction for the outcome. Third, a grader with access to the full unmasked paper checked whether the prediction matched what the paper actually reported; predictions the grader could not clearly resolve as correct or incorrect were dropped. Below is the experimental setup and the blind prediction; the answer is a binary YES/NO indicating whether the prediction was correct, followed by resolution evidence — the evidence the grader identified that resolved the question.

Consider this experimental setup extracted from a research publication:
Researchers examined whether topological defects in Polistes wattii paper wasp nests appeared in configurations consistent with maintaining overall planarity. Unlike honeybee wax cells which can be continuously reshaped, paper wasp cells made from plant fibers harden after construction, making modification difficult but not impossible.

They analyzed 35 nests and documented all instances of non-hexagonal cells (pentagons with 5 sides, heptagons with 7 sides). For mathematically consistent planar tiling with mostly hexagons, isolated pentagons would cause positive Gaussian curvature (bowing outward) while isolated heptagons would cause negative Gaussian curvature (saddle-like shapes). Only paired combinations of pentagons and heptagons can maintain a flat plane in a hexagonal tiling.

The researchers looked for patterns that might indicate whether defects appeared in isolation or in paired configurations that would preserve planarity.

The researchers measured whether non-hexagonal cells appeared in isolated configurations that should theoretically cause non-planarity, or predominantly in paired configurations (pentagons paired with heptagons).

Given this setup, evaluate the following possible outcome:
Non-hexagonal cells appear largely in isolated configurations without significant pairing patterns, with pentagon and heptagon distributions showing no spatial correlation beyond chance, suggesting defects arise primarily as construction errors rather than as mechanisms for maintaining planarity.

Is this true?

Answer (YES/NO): NO